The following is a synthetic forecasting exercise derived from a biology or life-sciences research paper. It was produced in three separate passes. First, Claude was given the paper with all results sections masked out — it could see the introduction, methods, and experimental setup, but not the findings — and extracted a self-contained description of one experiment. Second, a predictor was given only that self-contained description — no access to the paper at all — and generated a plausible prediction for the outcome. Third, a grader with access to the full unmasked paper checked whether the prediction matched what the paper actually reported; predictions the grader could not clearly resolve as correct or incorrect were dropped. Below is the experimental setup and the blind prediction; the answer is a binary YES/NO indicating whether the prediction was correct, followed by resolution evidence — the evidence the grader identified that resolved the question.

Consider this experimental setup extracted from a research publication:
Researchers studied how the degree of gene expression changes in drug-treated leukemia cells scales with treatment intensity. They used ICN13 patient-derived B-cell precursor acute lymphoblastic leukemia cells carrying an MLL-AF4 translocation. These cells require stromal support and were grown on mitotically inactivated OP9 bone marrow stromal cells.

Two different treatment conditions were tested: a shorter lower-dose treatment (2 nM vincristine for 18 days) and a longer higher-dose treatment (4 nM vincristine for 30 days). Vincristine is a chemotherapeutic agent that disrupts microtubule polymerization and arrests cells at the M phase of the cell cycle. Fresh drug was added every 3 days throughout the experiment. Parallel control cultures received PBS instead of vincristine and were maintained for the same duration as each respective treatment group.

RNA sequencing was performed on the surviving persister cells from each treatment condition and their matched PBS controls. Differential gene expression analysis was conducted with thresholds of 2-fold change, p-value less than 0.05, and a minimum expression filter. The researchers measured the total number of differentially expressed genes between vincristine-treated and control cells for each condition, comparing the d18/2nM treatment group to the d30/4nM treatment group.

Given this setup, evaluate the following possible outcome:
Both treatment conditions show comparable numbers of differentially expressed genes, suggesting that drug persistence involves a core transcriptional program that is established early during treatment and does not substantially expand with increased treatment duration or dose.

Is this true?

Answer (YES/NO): NO